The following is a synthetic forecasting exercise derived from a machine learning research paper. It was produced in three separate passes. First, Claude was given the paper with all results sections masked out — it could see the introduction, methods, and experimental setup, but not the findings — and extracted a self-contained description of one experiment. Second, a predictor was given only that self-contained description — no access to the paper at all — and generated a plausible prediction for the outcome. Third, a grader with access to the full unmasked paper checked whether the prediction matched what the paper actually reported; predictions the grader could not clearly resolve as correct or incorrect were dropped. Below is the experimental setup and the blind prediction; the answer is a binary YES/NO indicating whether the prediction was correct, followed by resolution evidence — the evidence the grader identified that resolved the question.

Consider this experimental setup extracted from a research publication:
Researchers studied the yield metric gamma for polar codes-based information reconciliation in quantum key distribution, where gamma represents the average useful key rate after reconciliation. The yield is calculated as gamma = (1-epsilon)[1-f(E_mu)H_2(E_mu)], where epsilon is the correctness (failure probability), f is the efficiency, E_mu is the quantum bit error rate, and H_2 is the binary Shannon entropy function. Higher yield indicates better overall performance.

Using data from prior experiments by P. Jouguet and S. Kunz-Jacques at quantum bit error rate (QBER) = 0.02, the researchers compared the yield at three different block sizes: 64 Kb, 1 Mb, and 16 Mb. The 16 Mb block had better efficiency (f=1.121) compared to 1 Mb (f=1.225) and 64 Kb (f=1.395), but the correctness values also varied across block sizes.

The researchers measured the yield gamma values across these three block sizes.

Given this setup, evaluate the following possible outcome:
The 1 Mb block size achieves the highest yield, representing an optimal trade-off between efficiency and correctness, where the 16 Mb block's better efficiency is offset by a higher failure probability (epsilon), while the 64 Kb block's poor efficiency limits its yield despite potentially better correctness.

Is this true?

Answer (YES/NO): NO